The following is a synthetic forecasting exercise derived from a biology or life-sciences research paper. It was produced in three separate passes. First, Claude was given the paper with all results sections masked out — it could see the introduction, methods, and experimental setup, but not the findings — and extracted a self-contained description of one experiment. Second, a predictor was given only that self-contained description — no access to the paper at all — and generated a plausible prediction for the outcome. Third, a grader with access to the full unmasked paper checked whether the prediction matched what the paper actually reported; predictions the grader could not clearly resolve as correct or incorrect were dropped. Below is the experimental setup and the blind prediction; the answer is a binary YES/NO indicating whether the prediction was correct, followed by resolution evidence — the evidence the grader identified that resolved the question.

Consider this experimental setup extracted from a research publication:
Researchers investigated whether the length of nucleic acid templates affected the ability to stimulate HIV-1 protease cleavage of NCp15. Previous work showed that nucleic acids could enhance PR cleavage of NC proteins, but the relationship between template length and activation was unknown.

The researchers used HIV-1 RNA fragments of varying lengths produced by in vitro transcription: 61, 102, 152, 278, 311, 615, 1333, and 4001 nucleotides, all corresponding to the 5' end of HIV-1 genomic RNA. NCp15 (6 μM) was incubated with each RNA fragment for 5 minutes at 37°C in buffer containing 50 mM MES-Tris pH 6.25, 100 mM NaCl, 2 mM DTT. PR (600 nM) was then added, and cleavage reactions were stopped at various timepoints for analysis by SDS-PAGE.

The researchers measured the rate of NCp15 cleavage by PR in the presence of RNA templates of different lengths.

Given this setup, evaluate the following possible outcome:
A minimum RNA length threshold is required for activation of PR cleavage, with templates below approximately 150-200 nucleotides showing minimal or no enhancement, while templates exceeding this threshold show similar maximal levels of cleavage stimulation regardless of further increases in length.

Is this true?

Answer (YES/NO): NO